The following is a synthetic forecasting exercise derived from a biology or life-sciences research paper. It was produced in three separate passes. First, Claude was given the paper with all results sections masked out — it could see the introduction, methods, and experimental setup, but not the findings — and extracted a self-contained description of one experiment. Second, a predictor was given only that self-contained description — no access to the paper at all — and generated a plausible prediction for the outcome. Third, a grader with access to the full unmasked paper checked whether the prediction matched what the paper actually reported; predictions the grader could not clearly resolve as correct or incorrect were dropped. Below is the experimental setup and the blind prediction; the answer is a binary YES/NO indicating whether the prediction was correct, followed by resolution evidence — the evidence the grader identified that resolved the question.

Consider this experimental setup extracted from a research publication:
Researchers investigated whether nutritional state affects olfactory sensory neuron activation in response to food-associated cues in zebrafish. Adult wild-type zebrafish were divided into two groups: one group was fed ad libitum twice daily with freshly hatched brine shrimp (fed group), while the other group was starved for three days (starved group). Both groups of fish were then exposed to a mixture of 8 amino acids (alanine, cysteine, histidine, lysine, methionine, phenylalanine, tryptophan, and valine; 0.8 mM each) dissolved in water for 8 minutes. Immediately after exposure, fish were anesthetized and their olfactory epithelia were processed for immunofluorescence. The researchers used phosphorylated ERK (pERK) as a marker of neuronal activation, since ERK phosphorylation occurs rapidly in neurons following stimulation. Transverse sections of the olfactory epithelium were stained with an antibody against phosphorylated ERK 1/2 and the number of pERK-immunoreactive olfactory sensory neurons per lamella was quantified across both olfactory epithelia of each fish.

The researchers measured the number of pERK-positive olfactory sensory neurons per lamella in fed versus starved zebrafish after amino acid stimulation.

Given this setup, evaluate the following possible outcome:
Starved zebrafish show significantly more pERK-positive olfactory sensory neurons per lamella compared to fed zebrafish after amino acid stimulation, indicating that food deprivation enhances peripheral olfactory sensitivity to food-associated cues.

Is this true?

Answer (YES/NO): YES